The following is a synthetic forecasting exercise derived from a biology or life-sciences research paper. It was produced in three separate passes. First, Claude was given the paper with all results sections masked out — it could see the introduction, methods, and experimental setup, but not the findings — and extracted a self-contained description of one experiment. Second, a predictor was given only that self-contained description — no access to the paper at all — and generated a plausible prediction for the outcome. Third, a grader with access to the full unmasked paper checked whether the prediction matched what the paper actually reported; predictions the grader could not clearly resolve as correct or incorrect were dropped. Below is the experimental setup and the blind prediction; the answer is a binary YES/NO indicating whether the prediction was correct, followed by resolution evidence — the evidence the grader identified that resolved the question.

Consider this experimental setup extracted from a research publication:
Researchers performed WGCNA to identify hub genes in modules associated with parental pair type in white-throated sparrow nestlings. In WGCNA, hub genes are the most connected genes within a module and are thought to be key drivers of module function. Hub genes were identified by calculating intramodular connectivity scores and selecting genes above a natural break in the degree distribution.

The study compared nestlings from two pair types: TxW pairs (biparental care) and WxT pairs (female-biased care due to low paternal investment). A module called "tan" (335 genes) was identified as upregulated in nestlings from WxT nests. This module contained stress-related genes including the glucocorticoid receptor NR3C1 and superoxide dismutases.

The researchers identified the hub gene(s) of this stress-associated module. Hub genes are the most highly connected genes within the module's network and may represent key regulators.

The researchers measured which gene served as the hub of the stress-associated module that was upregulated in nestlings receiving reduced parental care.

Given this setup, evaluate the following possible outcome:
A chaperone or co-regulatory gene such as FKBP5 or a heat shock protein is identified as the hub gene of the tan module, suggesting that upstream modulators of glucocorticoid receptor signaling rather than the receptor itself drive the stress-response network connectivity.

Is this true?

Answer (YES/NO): NO